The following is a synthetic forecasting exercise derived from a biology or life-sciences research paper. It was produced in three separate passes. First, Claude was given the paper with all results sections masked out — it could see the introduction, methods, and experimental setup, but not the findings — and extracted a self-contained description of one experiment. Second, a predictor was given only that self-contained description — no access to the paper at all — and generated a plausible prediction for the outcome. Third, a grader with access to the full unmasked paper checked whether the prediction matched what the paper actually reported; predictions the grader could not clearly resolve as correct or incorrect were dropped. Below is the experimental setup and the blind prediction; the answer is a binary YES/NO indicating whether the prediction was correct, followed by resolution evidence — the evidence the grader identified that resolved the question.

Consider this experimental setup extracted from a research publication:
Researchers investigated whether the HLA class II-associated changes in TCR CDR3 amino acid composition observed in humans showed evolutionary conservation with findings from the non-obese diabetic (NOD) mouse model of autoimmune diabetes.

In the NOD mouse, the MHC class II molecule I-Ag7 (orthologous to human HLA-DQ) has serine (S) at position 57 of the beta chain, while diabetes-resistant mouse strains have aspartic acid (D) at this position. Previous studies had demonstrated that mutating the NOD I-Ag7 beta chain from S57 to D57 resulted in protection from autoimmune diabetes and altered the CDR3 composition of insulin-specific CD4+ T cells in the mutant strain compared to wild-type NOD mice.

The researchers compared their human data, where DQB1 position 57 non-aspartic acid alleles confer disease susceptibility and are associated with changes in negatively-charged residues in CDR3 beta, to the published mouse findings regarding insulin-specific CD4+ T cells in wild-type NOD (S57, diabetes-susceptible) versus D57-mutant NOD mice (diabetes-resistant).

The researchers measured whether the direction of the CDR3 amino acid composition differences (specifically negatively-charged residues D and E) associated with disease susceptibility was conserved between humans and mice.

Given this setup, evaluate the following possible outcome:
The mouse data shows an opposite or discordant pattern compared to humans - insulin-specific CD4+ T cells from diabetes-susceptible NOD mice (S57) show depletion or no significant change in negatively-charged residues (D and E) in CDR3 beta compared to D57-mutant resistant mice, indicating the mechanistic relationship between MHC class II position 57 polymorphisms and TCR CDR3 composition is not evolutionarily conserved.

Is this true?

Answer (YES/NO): NO